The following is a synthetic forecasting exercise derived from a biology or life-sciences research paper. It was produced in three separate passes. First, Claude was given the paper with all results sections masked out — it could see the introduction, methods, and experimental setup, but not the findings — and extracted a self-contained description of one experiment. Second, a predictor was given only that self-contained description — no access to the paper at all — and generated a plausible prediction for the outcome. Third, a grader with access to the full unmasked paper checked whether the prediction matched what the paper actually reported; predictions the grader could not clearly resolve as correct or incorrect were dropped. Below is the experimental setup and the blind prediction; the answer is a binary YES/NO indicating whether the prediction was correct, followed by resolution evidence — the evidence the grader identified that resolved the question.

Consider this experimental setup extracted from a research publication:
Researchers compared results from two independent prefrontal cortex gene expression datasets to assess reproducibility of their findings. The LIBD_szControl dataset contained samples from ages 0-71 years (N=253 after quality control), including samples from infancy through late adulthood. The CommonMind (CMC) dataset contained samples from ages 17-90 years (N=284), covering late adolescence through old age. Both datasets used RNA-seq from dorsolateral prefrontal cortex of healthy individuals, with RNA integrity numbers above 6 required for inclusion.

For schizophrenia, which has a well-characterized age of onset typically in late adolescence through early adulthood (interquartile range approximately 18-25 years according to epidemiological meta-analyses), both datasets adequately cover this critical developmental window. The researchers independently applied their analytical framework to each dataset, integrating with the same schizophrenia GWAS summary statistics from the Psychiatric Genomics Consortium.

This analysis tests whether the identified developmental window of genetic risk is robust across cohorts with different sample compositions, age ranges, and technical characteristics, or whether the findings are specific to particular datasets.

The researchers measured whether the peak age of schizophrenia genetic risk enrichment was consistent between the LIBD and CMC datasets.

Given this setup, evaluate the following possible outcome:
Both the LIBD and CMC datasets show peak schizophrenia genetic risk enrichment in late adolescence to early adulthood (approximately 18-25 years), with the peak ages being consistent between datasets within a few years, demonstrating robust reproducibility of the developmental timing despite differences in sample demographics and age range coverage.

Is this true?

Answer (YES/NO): NO